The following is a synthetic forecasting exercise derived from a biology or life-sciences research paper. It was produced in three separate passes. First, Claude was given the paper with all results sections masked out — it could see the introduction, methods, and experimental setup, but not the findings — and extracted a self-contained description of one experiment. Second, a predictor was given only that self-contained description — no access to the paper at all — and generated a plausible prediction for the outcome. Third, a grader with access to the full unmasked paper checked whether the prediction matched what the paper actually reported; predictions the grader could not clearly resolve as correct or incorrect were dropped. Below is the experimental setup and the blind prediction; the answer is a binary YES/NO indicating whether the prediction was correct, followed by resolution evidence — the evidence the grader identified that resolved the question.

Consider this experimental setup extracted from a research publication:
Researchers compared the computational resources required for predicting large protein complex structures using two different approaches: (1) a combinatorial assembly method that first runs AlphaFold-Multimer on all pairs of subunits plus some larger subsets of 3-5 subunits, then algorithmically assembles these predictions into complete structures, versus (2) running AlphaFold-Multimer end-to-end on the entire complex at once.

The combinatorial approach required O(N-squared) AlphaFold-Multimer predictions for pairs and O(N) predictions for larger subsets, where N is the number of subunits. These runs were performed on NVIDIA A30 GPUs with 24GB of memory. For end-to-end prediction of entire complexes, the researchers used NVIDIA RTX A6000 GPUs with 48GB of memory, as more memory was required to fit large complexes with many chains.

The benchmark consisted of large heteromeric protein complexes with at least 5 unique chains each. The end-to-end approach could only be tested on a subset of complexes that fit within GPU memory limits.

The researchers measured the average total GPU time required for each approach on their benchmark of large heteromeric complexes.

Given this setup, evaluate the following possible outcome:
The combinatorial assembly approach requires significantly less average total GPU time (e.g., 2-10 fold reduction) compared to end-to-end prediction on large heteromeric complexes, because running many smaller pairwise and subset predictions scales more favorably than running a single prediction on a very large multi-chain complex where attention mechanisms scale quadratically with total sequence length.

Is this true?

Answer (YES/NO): NO